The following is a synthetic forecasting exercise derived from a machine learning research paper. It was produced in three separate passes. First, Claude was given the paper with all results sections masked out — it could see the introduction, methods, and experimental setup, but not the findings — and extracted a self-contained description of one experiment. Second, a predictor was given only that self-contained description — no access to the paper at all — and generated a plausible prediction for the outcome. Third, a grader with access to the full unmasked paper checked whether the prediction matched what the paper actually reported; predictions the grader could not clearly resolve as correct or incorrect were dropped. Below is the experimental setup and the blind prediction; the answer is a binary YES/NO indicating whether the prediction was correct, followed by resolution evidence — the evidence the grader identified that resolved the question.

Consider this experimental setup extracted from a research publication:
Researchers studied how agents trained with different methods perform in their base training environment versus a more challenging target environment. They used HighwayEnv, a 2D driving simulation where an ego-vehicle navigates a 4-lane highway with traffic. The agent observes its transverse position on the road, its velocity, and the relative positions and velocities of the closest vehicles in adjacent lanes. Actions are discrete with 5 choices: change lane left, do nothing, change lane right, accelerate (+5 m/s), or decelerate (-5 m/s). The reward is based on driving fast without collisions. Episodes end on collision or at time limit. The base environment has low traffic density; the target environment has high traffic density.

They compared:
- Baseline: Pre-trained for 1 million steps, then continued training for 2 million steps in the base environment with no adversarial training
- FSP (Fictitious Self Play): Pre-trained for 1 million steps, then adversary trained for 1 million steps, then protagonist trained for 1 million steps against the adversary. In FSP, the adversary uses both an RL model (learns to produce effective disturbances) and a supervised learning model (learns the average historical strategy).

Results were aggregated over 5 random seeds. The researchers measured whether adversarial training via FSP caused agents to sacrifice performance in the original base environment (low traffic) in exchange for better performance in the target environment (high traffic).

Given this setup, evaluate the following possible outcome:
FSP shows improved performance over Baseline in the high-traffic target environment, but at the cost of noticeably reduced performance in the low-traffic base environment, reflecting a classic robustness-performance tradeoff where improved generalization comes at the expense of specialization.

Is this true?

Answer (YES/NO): NO